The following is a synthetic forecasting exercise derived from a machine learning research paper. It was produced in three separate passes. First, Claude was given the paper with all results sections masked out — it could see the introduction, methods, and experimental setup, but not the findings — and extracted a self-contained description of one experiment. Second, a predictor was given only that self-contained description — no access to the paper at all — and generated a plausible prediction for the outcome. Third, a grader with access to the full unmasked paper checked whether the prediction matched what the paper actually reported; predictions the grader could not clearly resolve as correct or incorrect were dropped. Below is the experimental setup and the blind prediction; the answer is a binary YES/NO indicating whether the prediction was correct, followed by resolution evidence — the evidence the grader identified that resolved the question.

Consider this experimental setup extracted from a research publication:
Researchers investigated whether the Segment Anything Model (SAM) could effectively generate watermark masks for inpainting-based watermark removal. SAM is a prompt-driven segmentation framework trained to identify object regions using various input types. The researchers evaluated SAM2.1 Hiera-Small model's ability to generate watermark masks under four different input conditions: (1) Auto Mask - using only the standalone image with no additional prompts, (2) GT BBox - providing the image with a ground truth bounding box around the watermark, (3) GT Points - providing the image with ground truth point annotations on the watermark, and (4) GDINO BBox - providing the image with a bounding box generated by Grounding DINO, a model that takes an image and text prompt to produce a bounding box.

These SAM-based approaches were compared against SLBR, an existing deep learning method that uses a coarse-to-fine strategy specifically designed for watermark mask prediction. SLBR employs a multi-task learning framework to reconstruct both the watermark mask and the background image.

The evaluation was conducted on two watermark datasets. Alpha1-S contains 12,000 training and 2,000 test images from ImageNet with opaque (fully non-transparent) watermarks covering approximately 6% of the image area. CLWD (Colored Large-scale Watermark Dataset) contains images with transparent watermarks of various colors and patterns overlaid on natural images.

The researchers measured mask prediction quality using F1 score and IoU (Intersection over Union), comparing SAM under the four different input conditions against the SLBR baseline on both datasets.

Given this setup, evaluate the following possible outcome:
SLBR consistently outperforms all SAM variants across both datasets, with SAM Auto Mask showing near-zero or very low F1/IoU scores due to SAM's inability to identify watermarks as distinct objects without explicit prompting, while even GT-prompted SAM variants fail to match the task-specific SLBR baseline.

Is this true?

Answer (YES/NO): NO